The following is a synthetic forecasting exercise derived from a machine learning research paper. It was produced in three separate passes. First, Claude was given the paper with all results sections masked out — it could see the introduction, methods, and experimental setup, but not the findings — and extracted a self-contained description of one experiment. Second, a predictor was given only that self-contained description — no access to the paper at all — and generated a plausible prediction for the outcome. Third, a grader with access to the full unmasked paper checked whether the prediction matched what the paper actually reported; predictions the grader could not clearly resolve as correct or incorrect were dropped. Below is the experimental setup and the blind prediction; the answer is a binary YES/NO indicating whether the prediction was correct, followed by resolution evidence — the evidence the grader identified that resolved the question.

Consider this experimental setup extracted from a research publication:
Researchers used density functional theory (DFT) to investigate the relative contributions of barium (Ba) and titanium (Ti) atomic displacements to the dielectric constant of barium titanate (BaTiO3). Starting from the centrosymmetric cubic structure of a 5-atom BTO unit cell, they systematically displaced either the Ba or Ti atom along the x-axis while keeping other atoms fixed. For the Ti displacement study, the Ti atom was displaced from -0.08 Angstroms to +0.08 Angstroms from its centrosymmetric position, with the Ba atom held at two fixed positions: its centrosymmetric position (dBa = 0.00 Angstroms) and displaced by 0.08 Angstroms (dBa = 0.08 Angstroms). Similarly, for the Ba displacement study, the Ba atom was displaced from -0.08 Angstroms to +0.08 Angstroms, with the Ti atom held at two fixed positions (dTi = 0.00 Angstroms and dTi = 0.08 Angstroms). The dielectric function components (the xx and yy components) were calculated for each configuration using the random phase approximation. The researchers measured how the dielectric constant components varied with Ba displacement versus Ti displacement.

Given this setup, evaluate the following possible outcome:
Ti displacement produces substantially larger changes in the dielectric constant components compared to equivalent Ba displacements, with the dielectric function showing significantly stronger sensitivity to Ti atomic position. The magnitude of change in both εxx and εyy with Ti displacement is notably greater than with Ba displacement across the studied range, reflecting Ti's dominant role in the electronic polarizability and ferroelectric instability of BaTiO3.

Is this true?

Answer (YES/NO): YES